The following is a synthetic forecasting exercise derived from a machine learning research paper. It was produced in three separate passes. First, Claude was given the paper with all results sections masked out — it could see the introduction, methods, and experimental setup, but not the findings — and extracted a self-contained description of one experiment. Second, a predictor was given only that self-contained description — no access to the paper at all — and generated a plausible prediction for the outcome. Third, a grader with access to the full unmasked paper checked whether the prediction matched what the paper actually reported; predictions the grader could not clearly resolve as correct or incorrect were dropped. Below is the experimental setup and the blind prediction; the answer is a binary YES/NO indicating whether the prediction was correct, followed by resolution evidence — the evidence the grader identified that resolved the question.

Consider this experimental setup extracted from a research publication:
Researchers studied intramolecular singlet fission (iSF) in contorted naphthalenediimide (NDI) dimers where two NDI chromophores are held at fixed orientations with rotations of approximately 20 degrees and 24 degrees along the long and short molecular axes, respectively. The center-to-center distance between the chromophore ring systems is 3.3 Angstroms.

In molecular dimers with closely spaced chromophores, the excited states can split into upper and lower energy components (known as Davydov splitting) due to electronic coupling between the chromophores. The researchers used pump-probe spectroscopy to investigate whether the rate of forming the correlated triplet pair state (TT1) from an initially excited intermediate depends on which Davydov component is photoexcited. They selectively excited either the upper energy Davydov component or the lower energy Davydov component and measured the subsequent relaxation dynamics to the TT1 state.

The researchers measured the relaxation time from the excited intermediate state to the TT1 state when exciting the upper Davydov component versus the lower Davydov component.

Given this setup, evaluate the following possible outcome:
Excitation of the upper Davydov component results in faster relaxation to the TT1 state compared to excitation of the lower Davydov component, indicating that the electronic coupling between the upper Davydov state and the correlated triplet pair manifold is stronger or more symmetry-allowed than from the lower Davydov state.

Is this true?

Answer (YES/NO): NO